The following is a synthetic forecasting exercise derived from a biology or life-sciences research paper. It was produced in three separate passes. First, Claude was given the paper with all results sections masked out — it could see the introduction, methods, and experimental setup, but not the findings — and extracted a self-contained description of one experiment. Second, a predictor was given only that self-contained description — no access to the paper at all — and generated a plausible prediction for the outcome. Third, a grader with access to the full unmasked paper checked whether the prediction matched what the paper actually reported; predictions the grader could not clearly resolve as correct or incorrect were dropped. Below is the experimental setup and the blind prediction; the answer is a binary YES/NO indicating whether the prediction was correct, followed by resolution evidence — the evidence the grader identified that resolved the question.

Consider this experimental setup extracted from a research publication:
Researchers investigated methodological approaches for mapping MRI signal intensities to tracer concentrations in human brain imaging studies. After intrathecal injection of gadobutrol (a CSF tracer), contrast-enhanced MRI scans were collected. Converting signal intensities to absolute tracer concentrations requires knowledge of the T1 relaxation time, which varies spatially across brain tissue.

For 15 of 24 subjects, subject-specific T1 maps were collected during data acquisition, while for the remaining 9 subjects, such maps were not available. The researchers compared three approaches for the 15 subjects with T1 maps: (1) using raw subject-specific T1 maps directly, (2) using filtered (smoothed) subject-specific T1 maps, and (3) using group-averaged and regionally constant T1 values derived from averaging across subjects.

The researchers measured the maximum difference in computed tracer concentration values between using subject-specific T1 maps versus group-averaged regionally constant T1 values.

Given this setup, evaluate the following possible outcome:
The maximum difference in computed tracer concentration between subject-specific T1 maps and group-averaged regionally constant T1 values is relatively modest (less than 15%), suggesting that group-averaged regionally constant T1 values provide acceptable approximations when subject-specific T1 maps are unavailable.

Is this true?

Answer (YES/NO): YES